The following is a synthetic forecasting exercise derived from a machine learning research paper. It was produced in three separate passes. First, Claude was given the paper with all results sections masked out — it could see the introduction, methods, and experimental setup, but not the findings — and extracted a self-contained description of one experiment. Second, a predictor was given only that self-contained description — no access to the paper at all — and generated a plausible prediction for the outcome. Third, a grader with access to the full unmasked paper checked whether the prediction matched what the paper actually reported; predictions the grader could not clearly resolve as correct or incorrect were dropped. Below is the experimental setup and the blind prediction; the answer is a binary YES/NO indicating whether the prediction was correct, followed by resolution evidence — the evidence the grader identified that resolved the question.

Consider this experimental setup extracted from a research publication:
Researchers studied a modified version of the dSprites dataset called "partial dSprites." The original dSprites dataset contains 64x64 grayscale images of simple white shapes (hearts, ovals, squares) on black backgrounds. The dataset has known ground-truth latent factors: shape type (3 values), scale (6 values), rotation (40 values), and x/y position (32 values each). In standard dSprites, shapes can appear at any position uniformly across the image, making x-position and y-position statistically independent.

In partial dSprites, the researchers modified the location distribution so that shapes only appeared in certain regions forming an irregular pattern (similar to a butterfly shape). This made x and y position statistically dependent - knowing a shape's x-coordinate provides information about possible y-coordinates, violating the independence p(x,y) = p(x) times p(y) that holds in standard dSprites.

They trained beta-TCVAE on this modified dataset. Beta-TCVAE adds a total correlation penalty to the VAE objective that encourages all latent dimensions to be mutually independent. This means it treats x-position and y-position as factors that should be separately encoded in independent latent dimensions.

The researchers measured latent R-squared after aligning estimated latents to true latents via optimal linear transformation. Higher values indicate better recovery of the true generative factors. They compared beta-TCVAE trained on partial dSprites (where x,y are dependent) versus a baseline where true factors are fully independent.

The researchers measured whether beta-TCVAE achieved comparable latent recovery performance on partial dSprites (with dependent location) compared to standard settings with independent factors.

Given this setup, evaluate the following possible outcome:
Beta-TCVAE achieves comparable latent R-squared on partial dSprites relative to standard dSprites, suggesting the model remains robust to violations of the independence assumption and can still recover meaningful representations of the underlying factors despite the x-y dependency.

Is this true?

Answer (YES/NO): NO